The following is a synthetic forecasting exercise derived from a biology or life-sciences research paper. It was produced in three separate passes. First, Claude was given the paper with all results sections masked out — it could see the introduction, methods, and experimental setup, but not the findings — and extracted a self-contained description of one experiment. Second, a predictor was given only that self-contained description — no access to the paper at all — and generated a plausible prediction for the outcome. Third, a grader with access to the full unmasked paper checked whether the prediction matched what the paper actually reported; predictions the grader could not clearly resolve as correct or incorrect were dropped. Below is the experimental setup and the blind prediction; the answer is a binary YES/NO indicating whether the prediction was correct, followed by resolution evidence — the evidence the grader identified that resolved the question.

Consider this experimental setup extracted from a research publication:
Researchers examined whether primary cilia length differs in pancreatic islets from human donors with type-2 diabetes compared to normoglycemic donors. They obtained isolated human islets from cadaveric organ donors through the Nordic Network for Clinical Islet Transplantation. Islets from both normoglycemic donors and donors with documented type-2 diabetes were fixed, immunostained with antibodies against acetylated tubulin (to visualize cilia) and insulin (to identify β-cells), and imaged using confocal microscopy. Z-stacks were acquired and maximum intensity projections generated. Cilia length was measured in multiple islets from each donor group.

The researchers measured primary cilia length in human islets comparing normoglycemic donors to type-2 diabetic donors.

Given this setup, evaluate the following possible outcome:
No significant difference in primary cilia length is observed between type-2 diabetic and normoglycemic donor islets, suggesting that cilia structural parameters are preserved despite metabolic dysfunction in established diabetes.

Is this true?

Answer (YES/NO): NO